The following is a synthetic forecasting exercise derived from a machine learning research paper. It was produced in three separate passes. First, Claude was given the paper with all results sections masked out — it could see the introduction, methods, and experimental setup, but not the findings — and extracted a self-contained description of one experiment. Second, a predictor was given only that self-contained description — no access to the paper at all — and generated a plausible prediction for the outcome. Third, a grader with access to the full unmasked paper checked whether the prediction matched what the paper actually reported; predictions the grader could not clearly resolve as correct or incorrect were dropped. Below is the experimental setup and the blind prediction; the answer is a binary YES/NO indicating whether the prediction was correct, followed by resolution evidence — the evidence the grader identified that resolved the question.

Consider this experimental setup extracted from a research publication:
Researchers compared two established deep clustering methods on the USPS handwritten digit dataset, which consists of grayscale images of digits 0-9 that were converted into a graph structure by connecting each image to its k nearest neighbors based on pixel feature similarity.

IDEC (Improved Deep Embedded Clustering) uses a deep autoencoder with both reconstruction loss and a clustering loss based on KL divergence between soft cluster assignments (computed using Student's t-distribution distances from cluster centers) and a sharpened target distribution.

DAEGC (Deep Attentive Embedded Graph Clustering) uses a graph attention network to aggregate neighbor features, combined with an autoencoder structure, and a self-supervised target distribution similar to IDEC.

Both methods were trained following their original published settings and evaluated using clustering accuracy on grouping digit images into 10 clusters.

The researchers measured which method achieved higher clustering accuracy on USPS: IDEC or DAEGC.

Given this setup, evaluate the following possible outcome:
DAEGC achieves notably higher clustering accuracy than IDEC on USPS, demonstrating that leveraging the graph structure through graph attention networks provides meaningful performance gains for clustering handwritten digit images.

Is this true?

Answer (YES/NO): NO